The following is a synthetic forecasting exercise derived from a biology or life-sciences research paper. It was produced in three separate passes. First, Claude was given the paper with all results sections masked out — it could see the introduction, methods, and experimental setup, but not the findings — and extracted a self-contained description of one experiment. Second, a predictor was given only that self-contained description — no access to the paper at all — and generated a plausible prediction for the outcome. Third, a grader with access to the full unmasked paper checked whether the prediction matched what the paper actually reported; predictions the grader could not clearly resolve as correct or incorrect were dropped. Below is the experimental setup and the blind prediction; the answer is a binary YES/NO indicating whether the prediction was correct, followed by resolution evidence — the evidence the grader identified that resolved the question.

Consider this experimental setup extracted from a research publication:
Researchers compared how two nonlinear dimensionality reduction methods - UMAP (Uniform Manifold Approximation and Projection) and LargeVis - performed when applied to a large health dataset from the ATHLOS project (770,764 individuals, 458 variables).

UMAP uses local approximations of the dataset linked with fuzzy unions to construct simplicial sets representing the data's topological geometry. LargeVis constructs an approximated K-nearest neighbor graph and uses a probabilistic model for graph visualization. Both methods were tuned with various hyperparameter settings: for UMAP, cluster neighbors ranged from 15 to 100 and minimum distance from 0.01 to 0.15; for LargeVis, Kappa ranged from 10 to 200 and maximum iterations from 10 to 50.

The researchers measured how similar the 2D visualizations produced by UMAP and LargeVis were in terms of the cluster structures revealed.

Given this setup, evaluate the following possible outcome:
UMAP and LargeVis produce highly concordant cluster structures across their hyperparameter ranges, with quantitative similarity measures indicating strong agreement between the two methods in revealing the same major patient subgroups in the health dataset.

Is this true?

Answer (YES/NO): NO